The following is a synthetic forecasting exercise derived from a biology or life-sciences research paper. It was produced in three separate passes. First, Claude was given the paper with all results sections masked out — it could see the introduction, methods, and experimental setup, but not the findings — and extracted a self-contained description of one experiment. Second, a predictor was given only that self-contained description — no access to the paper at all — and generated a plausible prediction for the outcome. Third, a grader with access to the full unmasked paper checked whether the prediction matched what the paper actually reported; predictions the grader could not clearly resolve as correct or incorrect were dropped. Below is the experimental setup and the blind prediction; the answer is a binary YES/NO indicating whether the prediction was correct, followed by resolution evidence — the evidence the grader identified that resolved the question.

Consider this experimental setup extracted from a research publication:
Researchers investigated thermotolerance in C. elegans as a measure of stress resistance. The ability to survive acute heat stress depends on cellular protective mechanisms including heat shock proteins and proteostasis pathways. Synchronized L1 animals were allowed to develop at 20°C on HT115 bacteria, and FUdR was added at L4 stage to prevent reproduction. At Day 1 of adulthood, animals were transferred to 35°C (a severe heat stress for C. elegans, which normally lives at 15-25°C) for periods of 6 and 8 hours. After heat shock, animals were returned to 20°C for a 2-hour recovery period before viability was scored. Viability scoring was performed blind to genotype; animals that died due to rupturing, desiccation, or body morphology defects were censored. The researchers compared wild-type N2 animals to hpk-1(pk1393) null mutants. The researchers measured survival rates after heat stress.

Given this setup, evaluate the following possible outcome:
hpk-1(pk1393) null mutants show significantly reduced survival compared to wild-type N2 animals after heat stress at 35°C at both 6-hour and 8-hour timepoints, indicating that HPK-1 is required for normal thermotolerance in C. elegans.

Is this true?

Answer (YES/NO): YES